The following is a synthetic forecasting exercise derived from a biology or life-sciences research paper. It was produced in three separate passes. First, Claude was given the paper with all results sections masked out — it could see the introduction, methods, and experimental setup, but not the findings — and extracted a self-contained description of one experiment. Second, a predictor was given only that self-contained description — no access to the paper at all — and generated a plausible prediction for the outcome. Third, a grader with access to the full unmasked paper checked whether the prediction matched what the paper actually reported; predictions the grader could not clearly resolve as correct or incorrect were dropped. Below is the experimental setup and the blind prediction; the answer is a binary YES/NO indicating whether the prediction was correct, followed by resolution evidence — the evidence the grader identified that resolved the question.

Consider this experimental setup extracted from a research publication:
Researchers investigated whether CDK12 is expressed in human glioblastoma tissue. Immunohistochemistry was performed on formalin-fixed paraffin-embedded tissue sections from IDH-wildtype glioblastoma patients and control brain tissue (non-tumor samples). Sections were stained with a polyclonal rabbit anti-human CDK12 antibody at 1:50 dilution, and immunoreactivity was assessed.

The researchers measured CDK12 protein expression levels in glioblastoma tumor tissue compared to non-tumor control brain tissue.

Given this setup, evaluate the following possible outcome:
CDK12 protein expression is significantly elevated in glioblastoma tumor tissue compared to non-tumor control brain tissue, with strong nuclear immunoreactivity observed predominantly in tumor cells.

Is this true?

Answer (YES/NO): NO